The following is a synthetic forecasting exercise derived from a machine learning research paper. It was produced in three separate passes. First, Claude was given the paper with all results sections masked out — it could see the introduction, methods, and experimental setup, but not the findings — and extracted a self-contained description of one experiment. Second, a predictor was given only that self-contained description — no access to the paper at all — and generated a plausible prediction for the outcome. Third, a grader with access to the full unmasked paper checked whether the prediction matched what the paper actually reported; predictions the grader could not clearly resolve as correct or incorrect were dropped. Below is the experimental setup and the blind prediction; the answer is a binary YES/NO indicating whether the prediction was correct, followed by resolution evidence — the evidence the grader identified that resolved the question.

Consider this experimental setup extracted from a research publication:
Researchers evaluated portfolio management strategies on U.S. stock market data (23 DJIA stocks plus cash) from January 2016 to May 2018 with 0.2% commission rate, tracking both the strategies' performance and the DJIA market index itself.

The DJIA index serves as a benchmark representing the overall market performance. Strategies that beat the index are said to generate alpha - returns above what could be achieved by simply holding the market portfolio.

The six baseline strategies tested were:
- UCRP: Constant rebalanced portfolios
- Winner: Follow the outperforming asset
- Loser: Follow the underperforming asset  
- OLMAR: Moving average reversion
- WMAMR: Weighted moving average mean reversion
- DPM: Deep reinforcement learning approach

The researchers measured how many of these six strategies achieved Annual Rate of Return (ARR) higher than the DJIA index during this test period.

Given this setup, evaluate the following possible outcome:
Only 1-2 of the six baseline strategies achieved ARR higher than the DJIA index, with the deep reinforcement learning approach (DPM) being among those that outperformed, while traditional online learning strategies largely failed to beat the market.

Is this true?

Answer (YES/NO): NO